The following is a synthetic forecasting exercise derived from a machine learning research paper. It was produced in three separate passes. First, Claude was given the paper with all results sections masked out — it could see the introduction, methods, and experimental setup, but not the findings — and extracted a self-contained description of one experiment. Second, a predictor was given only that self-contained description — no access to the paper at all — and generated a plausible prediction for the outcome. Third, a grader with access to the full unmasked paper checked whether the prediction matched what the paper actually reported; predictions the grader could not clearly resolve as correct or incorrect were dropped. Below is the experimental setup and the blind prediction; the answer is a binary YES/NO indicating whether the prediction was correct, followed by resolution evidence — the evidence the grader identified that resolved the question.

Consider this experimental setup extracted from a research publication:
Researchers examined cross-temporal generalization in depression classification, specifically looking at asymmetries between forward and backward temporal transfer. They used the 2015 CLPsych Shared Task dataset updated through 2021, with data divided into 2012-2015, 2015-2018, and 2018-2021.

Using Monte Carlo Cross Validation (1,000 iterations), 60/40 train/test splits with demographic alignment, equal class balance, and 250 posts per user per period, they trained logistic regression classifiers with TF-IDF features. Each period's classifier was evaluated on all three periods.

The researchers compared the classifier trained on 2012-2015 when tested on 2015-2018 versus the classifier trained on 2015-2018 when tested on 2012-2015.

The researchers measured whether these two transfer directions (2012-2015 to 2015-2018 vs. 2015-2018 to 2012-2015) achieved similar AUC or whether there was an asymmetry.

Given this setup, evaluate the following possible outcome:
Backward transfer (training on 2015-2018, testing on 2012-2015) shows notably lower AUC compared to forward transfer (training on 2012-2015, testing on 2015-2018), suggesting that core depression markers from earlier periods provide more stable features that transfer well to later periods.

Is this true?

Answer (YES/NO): NO